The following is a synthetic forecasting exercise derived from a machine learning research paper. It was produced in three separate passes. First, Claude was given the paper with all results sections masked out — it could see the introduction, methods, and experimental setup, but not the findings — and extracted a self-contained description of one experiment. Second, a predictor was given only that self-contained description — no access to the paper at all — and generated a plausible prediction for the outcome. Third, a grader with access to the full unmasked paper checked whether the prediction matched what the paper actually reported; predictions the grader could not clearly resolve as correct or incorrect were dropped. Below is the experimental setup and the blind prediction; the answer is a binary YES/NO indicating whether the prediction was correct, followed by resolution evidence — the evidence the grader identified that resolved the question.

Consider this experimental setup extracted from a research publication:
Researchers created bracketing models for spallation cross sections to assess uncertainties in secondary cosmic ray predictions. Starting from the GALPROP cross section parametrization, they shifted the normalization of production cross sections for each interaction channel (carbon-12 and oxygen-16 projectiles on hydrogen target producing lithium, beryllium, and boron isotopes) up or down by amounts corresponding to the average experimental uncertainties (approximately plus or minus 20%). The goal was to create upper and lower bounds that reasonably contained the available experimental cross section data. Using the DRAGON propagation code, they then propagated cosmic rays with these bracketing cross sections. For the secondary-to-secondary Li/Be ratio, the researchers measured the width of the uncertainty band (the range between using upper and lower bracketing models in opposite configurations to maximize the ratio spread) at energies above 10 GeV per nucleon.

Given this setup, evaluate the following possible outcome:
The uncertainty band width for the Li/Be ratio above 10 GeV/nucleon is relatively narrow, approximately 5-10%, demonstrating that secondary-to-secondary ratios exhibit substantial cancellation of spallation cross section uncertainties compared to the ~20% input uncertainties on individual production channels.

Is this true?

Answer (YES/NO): NO